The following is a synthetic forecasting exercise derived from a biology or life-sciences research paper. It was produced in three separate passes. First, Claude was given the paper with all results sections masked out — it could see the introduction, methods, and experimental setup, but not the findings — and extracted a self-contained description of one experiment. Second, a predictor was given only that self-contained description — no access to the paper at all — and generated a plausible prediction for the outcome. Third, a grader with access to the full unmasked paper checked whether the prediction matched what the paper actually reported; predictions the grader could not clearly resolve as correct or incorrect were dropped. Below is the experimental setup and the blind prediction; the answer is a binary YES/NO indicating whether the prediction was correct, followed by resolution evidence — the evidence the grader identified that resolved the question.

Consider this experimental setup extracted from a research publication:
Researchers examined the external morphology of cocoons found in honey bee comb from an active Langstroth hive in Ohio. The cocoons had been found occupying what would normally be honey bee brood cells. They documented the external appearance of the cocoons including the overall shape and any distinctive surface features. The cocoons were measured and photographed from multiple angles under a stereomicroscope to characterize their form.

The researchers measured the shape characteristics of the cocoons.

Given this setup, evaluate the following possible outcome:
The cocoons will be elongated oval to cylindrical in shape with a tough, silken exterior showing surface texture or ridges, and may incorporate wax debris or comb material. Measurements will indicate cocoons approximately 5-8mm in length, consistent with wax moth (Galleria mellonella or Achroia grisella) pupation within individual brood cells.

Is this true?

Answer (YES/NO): NO